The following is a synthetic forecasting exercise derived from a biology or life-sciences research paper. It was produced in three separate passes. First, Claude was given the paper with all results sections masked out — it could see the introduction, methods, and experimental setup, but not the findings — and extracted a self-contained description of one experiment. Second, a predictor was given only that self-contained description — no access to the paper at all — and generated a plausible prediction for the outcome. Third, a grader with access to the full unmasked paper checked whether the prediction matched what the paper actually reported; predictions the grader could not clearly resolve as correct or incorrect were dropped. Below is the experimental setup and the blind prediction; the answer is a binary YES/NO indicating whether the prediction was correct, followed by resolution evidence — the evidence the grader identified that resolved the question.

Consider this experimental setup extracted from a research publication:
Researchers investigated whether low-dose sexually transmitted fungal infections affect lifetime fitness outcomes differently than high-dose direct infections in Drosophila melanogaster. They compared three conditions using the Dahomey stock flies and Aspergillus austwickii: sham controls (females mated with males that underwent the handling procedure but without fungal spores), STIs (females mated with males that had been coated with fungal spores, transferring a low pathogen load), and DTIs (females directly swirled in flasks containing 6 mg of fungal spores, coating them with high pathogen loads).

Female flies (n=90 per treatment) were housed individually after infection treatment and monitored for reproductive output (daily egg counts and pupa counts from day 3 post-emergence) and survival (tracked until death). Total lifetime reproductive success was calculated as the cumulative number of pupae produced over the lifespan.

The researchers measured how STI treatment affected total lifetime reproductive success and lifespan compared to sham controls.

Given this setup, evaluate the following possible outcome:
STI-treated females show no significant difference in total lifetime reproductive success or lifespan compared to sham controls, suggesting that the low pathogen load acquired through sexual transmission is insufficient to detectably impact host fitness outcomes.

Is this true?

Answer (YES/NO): NO